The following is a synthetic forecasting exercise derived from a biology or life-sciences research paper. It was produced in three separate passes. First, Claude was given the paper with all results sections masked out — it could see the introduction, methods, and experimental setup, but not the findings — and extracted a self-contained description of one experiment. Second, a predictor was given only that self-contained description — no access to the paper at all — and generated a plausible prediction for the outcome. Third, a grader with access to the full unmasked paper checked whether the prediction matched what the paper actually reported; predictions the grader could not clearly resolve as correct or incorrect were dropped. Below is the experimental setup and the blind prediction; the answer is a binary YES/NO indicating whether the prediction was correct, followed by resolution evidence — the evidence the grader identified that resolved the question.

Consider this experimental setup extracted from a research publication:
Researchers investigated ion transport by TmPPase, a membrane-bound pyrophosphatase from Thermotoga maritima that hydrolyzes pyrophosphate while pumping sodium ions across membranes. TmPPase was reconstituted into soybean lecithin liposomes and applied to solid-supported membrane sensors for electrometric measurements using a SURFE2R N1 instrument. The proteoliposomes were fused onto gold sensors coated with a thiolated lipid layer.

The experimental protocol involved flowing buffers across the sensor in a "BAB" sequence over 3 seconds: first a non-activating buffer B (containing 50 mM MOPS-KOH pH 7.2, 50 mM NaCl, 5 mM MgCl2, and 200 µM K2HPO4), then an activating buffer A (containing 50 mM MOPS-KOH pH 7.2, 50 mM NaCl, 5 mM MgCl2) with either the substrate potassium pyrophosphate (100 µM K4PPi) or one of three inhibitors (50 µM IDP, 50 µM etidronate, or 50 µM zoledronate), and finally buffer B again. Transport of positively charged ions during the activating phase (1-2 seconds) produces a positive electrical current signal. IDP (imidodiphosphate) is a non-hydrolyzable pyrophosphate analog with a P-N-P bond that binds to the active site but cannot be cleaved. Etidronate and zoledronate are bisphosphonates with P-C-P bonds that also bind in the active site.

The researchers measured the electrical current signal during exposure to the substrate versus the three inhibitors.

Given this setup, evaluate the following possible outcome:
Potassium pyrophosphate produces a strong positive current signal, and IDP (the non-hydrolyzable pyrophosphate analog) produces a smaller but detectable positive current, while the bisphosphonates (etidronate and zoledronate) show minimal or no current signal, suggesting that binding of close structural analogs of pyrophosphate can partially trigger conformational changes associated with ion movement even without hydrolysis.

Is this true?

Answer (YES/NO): YES